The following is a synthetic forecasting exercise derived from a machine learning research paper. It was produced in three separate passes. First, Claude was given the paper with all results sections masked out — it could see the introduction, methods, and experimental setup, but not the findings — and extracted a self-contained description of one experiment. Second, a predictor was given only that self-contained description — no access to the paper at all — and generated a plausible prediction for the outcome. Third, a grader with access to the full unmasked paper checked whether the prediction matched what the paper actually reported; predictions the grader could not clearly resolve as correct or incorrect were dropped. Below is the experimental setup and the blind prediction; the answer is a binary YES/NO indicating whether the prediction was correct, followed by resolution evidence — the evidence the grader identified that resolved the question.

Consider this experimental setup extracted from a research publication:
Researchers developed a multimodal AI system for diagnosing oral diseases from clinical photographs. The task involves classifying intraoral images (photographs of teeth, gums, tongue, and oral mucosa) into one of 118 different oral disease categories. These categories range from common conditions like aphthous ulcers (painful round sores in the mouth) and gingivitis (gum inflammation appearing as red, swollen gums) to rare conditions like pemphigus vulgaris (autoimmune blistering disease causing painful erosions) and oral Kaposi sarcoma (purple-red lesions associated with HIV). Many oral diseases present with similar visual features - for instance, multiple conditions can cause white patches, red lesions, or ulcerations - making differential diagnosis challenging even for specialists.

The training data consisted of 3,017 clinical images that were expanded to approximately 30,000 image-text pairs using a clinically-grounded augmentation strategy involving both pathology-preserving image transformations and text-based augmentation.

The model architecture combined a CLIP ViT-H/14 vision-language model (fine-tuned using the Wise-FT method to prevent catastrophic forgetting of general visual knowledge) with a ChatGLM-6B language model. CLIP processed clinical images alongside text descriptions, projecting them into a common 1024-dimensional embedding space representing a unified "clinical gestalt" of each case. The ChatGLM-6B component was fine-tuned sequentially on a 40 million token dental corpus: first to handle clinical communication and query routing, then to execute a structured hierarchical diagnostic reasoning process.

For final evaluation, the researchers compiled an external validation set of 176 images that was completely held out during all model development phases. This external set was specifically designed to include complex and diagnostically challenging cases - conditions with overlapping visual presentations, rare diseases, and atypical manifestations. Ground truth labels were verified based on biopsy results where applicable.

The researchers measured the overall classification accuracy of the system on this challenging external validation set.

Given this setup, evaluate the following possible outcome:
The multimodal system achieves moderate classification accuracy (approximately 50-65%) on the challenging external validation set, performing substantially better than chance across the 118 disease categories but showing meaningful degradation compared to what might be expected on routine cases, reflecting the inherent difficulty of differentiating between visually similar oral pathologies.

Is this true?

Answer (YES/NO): NO